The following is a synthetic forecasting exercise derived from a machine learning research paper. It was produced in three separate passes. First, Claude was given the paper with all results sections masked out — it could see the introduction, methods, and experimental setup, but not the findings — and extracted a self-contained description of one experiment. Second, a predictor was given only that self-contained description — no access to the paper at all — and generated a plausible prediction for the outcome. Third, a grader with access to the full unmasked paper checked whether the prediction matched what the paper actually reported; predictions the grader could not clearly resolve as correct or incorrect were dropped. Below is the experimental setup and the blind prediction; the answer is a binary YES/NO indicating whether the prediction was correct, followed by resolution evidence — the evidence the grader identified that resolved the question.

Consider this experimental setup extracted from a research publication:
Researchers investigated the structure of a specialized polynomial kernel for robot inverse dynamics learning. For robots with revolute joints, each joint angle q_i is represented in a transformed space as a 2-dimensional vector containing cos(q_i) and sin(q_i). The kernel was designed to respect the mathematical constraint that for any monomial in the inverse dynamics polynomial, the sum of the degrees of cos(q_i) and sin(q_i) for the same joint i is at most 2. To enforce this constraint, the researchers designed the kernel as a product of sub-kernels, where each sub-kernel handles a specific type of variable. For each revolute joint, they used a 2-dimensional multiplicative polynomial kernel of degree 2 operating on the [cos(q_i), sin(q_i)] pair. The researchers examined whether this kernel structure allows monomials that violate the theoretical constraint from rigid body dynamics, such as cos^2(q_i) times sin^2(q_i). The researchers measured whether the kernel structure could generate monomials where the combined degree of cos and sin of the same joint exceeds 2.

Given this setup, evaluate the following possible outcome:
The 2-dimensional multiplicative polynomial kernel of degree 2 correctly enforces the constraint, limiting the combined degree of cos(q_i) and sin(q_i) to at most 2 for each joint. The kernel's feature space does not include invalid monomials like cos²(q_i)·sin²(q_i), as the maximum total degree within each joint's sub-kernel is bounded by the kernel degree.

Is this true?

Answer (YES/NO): YES